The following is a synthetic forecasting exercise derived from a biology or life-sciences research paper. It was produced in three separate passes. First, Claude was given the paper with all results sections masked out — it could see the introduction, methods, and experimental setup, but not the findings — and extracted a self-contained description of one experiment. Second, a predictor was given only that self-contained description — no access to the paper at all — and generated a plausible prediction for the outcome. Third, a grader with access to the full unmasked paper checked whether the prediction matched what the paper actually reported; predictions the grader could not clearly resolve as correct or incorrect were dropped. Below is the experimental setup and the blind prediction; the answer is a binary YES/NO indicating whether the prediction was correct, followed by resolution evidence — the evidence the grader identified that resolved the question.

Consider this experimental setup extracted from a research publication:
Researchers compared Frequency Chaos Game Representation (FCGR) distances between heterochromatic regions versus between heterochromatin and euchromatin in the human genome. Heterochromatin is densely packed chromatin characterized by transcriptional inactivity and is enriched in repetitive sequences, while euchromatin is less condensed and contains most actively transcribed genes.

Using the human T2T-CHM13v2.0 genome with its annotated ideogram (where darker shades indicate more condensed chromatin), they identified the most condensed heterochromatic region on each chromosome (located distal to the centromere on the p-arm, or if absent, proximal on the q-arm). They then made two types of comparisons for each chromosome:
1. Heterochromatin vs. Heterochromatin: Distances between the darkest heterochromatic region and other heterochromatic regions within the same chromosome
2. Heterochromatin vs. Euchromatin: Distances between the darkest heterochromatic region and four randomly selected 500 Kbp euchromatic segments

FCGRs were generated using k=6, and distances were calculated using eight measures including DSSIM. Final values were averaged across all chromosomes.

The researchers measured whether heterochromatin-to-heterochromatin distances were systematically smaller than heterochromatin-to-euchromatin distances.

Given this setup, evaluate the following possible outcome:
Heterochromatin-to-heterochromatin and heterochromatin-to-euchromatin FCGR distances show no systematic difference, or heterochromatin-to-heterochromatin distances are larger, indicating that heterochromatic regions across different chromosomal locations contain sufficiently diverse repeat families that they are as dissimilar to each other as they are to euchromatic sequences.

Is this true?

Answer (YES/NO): NO